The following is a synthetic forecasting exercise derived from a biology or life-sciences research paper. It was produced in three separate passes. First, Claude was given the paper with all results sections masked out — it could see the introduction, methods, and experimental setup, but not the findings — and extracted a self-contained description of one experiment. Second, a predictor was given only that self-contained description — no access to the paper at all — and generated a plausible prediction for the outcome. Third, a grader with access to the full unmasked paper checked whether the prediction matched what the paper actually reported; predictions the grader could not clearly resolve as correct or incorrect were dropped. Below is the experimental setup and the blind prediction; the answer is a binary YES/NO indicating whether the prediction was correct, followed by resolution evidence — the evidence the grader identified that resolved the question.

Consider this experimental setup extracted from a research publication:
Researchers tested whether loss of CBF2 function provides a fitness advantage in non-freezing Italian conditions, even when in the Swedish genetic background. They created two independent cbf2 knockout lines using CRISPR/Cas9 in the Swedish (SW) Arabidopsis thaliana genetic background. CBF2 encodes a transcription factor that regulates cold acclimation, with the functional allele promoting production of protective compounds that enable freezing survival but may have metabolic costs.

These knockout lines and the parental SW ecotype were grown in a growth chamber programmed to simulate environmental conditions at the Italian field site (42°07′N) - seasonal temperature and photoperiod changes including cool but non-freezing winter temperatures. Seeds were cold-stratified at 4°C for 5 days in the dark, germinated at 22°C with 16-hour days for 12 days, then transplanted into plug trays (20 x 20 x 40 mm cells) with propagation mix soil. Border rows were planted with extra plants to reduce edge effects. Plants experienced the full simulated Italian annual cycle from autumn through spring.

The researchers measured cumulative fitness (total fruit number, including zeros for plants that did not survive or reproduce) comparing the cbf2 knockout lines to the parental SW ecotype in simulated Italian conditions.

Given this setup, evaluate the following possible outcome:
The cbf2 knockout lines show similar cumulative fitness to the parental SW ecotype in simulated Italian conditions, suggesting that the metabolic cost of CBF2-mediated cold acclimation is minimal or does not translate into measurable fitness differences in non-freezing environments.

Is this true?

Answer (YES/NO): NO